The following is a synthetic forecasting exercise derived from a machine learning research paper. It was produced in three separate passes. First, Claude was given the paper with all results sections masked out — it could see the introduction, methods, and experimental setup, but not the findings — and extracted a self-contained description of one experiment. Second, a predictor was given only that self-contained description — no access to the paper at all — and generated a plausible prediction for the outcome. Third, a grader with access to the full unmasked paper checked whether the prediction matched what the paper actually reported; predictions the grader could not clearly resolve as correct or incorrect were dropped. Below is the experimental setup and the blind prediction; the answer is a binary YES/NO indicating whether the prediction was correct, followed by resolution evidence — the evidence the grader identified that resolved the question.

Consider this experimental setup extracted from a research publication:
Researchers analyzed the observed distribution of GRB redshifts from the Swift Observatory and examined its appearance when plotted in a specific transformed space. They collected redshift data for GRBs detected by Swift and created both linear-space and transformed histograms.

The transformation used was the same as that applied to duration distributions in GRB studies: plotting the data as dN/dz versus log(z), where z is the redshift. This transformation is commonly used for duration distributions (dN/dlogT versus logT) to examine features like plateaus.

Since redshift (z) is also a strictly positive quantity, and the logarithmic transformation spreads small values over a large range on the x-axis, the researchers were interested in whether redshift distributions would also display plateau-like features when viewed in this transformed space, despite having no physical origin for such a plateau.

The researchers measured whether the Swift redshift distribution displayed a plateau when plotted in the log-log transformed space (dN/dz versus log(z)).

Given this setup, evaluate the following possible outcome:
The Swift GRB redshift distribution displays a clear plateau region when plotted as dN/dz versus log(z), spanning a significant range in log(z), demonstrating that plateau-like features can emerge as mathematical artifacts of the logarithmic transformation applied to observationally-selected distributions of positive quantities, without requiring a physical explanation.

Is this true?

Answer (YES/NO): YES